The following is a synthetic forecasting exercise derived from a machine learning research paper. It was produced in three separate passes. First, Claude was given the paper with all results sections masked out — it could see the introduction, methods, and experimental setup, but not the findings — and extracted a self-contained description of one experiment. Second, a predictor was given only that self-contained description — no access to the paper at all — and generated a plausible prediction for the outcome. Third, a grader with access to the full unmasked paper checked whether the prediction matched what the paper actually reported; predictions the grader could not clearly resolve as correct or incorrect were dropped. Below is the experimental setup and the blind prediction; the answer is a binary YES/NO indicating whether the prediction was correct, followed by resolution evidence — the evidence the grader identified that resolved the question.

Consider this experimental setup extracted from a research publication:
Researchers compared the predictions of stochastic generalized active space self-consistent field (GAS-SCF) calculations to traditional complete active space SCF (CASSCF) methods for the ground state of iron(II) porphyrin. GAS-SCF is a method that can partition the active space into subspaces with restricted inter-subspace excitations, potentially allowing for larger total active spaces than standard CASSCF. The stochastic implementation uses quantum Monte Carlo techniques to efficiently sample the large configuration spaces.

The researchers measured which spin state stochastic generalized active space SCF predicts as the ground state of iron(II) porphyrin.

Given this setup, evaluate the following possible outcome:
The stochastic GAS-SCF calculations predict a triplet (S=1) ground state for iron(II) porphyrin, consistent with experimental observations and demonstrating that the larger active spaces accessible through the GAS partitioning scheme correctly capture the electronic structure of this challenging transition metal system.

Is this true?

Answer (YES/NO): YES